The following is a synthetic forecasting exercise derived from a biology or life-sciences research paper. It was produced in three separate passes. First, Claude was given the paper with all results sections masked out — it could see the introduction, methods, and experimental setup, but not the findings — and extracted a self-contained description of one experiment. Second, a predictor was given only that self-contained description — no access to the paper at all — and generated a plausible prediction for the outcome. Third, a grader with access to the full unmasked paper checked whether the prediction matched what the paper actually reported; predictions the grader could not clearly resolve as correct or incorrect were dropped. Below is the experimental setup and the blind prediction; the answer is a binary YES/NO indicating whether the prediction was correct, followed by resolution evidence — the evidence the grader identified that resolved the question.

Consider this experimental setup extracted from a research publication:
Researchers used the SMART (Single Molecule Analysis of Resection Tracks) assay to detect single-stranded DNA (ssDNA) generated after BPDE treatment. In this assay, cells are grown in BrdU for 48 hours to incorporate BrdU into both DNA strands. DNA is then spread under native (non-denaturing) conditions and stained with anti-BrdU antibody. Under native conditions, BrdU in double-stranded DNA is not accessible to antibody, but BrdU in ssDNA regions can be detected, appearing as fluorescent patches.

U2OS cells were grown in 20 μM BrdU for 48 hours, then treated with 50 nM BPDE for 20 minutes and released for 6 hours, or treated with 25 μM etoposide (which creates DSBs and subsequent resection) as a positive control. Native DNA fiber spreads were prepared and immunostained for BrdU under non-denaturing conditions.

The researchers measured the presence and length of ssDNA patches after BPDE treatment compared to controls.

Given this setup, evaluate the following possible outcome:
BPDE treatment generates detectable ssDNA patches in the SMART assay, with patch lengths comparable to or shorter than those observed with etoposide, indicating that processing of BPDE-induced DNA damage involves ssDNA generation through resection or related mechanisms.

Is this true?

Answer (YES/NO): YES